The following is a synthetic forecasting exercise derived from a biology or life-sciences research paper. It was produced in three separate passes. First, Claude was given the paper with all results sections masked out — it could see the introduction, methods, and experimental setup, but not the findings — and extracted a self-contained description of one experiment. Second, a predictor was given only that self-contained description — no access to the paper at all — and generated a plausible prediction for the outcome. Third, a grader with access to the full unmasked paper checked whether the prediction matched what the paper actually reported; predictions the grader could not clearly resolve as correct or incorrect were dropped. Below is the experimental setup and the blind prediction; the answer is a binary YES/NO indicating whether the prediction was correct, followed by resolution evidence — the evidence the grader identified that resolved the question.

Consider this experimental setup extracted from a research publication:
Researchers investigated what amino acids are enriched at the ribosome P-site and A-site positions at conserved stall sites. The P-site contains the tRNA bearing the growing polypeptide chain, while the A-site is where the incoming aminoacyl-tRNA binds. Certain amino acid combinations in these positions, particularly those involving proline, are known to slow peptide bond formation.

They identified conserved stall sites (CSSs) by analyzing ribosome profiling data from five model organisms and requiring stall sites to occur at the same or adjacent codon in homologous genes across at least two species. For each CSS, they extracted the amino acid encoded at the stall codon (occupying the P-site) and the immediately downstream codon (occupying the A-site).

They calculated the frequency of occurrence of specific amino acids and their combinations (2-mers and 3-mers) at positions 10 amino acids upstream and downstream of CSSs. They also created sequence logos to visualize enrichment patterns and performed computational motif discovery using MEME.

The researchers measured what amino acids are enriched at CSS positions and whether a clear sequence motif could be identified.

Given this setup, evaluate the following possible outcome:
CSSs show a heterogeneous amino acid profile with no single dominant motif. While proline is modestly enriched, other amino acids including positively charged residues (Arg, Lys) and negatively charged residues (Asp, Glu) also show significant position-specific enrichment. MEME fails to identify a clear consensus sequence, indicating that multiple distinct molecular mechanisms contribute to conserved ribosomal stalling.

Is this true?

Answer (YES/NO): NO